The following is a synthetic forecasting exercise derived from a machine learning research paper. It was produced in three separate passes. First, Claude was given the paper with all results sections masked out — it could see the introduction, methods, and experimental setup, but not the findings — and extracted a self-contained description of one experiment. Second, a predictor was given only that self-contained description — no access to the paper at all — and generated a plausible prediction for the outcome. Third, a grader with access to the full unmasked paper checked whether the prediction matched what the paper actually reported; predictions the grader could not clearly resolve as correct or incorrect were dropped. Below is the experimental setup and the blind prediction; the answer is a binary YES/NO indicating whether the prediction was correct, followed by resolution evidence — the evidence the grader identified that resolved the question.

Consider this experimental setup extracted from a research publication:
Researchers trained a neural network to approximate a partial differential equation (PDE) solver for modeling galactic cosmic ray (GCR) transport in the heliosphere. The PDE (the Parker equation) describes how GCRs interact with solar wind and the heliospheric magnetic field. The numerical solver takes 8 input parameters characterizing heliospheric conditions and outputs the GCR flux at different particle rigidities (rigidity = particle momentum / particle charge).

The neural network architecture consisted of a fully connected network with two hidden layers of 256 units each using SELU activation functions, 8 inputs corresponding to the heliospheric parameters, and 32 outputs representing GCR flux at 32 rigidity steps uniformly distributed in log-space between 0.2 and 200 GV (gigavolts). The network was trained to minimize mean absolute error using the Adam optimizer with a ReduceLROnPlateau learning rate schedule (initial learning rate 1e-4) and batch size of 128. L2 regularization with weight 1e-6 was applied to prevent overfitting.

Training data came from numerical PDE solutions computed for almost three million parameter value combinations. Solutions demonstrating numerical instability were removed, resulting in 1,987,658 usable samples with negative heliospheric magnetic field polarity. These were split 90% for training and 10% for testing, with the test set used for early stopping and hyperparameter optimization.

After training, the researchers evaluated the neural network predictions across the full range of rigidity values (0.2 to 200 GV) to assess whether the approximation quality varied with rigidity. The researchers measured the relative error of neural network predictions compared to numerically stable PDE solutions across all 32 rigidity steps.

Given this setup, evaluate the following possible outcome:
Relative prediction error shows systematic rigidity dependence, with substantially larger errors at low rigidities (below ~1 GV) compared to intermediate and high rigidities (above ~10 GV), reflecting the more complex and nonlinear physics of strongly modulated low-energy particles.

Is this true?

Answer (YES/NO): NO